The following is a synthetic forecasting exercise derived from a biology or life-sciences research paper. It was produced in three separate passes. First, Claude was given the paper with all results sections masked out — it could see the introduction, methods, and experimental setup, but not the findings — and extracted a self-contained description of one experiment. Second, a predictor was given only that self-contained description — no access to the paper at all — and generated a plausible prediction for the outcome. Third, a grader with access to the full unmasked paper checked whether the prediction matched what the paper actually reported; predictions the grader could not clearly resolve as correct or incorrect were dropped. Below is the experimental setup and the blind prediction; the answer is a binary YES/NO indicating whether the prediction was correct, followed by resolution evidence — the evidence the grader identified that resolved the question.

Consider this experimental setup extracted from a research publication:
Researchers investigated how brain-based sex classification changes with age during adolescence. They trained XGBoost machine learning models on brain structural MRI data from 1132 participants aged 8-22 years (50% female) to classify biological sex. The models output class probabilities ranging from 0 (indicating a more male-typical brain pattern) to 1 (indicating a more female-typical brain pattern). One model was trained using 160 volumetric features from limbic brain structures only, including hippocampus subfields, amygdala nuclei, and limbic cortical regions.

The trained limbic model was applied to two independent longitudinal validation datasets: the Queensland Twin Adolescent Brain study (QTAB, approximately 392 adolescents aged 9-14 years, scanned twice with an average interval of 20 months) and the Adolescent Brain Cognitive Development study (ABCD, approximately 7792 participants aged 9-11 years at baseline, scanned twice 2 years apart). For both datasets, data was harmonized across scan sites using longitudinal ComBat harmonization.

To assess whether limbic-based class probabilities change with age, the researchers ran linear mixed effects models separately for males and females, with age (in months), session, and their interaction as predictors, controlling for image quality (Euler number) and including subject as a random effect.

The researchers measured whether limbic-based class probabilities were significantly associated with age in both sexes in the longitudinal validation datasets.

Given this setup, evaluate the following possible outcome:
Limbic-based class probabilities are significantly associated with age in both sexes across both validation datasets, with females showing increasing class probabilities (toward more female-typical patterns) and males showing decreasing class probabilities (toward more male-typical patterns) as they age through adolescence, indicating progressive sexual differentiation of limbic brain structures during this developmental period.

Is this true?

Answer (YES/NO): NO